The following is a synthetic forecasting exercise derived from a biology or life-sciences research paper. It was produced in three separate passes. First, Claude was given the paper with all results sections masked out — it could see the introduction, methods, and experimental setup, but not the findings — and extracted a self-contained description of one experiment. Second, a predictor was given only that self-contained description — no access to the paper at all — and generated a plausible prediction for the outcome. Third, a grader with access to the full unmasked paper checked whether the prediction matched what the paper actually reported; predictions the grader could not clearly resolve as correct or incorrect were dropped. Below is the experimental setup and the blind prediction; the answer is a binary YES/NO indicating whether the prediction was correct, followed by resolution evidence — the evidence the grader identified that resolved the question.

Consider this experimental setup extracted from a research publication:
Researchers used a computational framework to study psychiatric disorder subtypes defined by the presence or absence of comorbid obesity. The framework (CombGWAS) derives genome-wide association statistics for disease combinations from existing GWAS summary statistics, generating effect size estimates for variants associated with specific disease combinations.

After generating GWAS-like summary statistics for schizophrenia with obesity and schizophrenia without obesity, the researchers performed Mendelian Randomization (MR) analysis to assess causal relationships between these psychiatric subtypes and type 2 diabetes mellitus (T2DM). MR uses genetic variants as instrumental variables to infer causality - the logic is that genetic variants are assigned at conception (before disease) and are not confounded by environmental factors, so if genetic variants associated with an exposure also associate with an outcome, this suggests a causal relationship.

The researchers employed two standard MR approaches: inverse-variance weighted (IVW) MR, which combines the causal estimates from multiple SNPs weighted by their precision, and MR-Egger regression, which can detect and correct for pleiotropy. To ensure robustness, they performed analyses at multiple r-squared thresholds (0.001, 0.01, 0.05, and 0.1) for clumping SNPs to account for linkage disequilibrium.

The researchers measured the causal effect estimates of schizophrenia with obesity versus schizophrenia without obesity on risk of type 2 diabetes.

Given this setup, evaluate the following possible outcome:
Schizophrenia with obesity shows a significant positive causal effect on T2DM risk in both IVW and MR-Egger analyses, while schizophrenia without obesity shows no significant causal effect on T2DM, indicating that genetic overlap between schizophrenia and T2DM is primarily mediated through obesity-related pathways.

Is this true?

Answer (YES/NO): NO